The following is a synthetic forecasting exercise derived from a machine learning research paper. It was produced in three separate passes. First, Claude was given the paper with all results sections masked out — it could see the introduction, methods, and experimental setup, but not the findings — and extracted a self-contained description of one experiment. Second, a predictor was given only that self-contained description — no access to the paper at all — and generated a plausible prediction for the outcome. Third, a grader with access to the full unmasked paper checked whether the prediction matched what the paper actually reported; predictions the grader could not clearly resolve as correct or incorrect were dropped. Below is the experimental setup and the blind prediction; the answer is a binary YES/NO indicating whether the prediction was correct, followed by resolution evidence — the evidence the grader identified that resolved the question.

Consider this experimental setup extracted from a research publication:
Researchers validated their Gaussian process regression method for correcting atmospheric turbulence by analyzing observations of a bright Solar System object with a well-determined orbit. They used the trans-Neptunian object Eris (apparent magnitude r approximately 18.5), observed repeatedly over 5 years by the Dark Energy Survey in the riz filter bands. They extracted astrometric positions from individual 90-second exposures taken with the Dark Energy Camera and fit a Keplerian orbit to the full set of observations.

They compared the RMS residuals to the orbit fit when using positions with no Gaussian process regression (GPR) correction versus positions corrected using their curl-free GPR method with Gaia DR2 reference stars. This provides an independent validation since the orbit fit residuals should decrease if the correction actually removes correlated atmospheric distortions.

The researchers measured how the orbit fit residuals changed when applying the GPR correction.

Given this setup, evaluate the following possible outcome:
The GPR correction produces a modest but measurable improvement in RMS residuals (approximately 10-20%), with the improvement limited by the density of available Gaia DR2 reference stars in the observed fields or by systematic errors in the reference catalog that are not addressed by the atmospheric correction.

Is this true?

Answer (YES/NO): NO